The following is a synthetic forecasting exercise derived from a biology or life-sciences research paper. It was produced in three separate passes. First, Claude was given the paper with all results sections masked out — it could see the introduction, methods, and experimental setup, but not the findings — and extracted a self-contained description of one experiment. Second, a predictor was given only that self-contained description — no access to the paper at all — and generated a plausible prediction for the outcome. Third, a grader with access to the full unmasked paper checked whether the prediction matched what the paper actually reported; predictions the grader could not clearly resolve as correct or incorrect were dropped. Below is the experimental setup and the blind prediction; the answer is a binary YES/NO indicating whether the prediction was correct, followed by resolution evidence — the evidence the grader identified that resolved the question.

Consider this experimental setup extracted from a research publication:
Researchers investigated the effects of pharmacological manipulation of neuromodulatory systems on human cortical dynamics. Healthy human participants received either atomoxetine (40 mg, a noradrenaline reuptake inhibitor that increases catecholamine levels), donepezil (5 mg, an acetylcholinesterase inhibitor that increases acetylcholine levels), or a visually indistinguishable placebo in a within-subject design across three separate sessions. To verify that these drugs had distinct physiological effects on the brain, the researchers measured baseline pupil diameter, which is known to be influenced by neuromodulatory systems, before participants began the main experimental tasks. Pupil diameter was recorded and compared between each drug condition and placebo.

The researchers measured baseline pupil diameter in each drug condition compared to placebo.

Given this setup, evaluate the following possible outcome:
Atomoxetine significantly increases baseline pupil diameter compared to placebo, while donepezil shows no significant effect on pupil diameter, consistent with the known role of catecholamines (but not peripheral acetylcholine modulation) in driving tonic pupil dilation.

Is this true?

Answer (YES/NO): YES